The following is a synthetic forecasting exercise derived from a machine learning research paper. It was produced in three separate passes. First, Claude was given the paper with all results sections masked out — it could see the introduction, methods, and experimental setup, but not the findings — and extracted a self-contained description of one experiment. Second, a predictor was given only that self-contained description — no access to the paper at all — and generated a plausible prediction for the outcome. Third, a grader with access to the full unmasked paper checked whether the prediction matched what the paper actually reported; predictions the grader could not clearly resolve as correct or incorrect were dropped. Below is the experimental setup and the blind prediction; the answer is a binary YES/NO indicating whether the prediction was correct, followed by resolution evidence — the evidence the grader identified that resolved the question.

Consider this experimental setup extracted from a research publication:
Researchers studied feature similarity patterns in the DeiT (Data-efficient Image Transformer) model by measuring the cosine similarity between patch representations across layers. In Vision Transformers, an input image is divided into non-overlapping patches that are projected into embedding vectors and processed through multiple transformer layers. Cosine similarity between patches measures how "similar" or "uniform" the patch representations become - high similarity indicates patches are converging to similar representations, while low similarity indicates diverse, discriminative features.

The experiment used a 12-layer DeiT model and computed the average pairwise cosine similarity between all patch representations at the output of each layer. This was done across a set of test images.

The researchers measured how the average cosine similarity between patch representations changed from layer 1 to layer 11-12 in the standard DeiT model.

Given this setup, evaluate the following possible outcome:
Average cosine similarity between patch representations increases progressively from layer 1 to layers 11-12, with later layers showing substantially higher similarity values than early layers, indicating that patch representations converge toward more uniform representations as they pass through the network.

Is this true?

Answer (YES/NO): YES